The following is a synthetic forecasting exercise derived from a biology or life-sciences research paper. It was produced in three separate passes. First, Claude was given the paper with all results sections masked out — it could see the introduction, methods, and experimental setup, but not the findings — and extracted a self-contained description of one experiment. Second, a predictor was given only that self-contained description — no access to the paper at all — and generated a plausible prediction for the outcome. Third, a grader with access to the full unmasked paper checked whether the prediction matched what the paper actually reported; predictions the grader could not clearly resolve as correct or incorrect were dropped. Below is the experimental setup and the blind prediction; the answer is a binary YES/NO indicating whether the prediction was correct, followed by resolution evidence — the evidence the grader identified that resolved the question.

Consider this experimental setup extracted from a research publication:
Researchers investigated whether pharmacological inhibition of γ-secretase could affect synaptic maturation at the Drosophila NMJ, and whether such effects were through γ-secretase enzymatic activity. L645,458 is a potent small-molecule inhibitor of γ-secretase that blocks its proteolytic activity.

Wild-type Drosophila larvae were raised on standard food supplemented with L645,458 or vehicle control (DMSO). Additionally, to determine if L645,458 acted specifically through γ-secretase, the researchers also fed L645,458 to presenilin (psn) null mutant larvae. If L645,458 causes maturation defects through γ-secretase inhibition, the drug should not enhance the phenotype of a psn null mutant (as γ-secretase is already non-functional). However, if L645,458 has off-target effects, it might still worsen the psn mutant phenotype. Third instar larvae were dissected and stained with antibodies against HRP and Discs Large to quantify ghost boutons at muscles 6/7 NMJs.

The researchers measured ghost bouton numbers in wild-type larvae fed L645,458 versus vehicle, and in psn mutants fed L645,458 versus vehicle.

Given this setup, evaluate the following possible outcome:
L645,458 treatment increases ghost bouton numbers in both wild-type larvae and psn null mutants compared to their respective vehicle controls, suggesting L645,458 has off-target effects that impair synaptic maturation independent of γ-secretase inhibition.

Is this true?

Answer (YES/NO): NO